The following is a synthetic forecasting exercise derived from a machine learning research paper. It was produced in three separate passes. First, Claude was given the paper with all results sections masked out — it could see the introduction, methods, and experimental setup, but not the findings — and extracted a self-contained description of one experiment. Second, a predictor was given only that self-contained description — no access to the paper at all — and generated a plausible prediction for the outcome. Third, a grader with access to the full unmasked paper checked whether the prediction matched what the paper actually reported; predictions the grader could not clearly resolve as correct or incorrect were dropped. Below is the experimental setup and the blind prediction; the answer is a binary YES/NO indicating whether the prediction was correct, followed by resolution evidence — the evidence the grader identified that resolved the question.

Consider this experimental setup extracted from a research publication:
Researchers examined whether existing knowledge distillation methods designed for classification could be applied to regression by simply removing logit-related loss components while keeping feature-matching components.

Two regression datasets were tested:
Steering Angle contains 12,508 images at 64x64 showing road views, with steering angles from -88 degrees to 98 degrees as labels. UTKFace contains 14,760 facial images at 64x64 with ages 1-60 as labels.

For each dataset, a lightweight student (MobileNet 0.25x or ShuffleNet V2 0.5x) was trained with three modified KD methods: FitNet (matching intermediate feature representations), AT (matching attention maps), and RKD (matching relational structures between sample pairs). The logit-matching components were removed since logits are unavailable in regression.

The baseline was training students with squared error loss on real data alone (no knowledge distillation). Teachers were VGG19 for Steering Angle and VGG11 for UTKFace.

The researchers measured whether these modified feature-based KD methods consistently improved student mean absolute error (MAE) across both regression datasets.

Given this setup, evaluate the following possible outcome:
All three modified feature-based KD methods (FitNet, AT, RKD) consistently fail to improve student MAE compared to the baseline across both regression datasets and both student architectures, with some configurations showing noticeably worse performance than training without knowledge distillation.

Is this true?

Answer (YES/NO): NO